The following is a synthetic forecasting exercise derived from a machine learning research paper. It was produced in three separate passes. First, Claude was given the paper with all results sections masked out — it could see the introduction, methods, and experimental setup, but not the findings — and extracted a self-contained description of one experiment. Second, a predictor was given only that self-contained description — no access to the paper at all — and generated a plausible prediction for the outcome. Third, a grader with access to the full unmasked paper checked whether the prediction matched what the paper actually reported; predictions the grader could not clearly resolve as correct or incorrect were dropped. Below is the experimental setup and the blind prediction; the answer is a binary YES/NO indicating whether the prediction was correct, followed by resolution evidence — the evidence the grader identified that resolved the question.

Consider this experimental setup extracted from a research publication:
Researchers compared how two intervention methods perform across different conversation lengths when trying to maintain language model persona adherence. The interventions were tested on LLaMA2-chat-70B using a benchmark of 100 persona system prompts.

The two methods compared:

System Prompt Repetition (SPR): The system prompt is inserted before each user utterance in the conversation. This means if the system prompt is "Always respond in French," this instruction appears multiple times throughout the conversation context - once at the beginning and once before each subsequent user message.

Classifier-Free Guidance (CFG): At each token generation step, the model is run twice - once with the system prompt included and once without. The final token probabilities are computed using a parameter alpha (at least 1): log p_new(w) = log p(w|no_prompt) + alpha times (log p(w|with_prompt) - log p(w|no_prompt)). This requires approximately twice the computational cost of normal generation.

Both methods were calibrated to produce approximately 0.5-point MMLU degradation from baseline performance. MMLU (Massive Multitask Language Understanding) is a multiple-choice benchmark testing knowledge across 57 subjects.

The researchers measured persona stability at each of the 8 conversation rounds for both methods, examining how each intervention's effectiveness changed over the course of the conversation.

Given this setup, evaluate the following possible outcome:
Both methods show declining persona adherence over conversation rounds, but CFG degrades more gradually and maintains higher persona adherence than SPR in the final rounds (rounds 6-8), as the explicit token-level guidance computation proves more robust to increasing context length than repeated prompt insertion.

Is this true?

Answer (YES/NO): NO